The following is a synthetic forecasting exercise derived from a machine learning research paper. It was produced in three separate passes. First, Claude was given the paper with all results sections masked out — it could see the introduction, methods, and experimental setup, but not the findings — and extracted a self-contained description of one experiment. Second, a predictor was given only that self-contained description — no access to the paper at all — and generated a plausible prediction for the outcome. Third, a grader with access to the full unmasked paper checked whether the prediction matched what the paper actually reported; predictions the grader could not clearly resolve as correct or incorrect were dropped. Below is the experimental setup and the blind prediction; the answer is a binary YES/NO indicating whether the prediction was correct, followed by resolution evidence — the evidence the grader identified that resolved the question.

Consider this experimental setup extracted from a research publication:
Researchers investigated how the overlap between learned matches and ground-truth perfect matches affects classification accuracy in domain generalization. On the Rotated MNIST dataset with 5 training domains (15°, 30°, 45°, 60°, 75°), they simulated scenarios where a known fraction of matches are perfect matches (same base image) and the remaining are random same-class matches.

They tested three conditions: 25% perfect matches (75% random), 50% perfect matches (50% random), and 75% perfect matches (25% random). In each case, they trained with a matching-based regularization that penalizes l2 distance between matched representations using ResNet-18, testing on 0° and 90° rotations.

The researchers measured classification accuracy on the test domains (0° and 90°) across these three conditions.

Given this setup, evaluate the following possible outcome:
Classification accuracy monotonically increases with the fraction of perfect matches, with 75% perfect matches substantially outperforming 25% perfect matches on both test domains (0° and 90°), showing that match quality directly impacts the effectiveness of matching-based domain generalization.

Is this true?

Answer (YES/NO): NO